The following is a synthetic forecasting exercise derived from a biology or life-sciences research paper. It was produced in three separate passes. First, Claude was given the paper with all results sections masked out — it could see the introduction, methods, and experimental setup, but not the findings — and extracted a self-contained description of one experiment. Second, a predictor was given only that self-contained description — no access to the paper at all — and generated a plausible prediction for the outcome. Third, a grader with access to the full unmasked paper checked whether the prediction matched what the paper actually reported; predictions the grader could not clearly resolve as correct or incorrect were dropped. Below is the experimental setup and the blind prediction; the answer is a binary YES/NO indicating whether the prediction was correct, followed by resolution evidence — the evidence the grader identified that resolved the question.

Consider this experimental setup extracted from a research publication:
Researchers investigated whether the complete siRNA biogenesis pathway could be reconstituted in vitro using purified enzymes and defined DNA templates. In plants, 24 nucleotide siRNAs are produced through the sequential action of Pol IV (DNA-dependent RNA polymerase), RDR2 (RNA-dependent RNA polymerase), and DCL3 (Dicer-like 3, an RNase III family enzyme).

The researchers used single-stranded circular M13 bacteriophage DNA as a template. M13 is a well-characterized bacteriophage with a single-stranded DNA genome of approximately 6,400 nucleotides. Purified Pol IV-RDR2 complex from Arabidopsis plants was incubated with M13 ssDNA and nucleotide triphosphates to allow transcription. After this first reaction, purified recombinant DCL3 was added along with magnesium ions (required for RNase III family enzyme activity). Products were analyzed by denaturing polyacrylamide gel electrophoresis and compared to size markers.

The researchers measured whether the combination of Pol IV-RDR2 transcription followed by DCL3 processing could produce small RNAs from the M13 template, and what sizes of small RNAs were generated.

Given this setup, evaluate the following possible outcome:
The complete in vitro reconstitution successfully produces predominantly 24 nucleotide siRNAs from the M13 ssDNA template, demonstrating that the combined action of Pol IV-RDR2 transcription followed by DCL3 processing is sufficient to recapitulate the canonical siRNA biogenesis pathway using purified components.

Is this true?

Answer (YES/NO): YES